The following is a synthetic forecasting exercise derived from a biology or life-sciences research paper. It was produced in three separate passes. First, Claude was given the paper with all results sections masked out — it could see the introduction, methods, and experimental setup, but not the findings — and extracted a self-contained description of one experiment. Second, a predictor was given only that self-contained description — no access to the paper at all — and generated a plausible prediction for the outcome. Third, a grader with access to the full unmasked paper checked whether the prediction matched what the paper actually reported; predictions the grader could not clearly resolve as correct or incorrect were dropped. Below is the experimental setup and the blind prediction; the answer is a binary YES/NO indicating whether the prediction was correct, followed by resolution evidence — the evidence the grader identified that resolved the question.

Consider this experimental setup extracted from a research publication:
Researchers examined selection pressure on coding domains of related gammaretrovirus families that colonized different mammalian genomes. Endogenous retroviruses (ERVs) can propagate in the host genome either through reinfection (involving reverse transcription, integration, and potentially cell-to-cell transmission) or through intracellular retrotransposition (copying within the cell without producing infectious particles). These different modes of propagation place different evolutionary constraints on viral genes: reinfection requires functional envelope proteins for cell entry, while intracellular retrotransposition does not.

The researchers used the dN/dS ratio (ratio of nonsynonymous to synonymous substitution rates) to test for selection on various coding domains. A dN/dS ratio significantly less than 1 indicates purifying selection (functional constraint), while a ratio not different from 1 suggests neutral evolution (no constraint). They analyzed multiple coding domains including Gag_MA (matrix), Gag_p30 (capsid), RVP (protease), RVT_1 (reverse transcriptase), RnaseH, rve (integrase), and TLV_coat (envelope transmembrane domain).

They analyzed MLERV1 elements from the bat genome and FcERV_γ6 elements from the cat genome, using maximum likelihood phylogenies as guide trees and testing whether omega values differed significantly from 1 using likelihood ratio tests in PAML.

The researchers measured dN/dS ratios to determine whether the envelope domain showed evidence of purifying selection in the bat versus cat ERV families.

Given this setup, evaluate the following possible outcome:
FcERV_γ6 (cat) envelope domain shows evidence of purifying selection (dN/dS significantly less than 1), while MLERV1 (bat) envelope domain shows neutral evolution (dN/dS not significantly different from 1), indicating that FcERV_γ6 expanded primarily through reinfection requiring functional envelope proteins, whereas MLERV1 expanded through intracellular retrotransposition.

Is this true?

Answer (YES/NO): NO